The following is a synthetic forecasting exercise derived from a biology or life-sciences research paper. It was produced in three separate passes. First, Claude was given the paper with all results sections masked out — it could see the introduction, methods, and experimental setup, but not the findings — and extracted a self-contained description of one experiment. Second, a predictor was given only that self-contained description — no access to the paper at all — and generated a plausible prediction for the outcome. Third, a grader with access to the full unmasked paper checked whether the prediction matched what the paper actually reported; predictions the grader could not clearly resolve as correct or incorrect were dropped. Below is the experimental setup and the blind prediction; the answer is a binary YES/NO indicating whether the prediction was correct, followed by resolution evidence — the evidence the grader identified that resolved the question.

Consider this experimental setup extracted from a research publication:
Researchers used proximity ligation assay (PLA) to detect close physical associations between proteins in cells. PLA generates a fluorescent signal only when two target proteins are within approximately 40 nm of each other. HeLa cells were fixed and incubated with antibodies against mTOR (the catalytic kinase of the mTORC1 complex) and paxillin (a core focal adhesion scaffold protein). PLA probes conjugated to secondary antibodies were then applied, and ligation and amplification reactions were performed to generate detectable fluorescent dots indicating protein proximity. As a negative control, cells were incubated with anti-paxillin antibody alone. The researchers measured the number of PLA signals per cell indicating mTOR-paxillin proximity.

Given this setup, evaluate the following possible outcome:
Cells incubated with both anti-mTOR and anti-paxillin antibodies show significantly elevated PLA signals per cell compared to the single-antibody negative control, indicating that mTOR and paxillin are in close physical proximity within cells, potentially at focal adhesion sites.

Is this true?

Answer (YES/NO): YES